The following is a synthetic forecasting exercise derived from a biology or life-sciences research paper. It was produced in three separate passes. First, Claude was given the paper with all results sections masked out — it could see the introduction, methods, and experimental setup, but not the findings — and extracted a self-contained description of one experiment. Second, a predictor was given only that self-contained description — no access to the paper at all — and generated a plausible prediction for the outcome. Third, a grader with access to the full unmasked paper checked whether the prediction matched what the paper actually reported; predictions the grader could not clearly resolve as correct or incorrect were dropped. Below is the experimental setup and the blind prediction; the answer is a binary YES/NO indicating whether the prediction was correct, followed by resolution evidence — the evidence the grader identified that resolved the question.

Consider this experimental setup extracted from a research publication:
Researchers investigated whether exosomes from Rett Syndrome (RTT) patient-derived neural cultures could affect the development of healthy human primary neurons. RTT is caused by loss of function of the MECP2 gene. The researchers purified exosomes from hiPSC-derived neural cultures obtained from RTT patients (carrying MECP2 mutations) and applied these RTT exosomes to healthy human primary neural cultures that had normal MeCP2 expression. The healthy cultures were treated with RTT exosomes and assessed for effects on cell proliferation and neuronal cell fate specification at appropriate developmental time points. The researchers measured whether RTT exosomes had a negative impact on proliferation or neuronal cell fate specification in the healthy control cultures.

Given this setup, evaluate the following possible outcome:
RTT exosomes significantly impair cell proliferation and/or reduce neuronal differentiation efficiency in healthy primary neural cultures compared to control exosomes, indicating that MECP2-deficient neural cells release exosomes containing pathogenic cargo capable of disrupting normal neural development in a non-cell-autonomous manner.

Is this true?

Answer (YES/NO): NO